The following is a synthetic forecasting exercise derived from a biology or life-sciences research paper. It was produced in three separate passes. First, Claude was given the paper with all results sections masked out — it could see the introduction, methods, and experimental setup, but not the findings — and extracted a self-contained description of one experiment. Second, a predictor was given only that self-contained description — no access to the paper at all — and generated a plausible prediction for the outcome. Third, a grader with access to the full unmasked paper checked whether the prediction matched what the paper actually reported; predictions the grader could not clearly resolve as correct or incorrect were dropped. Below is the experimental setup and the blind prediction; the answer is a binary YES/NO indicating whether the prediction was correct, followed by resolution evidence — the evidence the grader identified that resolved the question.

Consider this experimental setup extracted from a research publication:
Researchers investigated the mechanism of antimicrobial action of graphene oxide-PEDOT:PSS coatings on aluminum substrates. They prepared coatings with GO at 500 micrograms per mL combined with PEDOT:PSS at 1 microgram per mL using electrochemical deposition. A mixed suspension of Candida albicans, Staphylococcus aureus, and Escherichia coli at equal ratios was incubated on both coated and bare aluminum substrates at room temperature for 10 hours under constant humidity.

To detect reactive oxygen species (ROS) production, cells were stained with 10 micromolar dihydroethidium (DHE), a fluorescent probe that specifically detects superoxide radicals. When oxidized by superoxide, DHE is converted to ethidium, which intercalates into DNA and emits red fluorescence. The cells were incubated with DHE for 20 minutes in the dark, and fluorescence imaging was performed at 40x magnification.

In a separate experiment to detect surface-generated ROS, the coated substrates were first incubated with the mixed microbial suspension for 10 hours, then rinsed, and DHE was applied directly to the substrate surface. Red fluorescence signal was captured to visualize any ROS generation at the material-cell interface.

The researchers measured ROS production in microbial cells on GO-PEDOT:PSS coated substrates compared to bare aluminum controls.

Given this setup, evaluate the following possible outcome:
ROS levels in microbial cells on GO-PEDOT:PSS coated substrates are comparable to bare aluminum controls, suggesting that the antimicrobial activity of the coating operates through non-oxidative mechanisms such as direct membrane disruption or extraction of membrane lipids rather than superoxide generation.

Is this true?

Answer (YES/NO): NO